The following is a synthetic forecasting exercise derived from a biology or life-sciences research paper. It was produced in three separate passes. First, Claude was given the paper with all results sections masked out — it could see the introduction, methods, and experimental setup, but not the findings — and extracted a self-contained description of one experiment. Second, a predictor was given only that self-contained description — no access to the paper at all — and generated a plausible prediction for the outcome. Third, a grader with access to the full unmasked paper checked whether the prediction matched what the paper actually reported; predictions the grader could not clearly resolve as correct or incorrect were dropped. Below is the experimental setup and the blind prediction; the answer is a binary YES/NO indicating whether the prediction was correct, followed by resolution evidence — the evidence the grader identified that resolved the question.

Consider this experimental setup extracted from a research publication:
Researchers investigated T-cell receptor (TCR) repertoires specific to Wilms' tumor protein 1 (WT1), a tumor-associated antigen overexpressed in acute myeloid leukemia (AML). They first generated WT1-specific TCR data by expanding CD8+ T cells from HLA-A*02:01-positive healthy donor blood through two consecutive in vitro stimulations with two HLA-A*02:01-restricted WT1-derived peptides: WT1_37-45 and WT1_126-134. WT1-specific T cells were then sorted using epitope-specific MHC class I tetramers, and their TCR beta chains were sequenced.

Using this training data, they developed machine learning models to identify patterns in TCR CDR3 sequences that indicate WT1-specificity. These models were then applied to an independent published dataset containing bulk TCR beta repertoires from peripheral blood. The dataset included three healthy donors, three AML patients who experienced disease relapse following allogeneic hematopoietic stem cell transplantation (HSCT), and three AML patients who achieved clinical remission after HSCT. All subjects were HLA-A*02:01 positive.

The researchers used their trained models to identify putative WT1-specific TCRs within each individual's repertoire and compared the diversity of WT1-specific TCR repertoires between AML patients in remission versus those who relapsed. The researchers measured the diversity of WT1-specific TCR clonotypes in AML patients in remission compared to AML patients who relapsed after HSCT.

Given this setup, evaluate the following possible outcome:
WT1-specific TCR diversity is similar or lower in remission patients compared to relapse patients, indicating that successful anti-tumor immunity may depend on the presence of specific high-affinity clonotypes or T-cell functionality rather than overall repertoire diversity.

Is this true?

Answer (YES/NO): NO